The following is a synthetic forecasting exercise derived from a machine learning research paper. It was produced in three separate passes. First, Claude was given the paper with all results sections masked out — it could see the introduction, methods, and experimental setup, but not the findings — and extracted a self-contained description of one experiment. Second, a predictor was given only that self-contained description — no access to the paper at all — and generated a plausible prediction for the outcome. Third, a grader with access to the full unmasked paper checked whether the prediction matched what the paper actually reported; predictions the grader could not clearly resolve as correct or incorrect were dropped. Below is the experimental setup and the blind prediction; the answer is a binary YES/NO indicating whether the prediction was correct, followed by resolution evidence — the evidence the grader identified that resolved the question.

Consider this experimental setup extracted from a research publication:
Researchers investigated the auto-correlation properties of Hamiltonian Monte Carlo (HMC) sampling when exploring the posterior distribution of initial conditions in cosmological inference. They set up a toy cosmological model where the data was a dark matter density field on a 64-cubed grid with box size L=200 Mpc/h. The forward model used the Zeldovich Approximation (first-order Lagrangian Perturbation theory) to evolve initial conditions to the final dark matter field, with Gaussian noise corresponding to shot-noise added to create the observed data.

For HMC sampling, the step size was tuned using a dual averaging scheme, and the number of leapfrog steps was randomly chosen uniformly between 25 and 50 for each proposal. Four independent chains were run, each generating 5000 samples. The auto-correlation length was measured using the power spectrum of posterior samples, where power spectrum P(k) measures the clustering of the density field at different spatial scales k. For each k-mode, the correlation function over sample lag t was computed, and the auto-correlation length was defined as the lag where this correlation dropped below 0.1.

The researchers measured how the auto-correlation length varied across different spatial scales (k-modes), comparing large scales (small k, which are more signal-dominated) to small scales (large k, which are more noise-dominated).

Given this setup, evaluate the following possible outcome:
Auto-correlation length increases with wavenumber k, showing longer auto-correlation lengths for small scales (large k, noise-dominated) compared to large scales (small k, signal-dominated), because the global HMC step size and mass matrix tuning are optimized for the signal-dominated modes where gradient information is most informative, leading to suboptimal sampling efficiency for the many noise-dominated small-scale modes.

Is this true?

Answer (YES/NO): NO